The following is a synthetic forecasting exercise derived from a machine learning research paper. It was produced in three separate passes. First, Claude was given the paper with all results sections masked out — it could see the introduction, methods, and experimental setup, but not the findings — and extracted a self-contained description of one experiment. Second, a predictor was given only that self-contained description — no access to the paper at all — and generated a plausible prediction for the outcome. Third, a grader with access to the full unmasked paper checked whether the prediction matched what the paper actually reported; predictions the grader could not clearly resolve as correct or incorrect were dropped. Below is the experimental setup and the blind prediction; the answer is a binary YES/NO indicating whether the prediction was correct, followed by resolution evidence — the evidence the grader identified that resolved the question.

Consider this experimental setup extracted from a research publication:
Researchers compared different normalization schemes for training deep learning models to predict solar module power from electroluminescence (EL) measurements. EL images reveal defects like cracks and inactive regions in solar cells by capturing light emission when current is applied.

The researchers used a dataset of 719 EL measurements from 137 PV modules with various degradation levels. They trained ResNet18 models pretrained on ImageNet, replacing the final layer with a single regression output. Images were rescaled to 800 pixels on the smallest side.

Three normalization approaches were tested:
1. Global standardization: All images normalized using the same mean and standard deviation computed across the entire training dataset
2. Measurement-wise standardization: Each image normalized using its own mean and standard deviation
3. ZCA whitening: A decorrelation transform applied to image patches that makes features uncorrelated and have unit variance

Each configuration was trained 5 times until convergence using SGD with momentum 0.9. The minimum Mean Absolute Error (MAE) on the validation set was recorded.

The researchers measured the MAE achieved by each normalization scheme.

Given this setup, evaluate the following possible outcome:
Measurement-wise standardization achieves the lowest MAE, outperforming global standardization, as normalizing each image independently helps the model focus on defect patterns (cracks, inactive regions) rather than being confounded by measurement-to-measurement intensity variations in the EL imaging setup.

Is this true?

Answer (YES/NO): NO